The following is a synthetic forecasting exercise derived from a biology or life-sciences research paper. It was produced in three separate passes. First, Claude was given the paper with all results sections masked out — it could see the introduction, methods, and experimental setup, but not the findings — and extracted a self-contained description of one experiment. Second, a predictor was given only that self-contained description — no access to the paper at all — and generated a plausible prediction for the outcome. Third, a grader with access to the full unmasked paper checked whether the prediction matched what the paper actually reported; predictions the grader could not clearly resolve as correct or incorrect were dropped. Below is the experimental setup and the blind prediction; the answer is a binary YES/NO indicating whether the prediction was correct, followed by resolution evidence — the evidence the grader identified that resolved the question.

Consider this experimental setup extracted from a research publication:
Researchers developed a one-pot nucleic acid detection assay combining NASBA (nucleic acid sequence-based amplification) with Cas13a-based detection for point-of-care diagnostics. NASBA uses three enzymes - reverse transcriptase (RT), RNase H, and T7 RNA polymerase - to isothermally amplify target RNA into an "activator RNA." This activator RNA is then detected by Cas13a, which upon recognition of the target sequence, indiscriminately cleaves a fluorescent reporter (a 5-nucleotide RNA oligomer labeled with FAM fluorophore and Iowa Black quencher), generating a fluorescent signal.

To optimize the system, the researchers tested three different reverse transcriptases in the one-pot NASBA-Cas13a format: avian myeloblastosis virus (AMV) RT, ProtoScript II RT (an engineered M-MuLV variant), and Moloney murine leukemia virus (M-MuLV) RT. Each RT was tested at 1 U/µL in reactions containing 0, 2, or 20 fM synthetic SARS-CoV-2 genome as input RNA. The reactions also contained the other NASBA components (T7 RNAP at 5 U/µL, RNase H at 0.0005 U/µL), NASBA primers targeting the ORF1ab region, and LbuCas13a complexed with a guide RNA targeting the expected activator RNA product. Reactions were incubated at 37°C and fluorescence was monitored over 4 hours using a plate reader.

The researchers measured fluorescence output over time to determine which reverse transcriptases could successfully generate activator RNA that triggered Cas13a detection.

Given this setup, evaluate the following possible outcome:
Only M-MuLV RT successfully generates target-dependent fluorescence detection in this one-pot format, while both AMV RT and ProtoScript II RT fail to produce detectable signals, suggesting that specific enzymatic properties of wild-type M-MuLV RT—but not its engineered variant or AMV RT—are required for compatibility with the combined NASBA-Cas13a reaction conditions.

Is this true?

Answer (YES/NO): YES